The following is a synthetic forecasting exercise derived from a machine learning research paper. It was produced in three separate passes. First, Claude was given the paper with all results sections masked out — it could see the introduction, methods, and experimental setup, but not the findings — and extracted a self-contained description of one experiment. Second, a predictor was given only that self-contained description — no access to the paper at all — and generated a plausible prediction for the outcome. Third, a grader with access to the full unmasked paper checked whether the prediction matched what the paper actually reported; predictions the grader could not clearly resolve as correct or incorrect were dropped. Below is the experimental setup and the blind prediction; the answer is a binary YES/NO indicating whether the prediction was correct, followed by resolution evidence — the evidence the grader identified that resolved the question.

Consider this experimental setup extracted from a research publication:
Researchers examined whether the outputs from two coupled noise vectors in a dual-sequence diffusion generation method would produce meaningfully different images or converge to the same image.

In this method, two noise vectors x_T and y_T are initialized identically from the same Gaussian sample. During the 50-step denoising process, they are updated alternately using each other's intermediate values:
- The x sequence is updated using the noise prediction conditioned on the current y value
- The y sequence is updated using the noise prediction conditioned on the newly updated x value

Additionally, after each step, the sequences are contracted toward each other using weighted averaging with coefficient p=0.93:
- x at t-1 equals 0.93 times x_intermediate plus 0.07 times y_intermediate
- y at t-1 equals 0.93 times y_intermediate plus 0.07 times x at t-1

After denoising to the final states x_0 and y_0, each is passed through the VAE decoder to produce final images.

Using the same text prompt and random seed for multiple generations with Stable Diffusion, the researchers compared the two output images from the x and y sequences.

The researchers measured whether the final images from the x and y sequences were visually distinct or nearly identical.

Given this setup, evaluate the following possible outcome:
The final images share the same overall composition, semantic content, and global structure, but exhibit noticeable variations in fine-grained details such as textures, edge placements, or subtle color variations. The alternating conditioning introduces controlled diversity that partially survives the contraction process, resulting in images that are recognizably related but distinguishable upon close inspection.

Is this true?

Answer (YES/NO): NO